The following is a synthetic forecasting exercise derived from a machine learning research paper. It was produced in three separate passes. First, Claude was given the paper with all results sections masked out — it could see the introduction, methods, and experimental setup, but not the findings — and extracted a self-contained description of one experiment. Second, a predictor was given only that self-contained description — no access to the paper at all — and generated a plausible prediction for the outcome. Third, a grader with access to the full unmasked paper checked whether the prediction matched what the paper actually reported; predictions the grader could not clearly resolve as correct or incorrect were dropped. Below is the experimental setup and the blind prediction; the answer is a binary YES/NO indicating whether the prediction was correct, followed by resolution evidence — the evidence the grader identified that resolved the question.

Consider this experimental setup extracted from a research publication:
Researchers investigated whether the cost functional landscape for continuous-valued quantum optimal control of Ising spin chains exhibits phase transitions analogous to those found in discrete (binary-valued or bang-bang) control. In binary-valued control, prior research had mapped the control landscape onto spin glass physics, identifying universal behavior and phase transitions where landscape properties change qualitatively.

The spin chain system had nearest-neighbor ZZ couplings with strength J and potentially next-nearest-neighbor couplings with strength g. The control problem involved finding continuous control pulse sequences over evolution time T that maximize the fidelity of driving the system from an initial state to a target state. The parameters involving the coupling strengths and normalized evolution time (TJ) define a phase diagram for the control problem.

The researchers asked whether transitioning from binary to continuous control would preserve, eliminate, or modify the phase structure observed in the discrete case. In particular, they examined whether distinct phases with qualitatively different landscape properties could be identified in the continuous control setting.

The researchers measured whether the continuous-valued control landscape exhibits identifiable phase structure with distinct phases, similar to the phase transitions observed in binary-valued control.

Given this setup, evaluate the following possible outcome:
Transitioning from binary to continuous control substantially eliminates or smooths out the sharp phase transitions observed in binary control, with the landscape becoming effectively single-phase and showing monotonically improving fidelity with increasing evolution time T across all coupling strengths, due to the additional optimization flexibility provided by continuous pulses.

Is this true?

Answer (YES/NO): NO